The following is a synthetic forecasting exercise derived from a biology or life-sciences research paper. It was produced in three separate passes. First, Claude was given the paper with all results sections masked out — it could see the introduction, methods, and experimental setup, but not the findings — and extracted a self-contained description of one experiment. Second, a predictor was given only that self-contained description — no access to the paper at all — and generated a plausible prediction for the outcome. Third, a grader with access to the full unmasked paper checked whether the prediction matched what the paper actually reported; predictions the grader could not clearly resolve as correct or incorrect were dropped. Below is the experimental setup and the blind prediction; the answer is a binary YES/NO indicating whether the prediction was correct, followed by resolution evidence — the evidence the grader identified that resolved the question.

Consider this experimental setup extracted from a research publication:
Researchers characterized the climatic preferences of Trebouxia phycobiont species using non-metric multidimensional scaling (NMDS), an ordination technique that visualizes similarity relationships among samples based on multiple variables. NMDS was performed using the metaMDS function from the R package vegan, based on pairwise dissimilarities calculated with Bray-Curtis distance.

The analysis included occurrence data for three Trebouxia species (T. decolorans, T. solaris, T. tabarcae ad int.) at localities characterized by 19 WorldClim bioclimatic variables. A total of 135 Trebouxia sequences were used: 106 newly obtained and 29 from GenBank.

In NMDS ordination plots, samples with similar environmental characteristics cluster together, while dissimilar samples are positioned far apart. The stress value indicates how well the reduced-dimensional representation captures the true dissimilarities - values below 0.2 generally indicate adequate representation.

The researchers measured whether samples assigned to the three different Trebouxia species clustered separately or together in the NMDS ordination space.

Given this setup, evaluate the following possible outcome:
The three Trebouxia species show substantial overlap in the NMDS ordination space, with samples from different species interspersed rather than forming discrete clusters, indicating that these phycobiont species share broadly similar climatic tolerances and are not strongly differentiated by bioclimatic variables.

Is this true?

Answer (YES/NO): NO